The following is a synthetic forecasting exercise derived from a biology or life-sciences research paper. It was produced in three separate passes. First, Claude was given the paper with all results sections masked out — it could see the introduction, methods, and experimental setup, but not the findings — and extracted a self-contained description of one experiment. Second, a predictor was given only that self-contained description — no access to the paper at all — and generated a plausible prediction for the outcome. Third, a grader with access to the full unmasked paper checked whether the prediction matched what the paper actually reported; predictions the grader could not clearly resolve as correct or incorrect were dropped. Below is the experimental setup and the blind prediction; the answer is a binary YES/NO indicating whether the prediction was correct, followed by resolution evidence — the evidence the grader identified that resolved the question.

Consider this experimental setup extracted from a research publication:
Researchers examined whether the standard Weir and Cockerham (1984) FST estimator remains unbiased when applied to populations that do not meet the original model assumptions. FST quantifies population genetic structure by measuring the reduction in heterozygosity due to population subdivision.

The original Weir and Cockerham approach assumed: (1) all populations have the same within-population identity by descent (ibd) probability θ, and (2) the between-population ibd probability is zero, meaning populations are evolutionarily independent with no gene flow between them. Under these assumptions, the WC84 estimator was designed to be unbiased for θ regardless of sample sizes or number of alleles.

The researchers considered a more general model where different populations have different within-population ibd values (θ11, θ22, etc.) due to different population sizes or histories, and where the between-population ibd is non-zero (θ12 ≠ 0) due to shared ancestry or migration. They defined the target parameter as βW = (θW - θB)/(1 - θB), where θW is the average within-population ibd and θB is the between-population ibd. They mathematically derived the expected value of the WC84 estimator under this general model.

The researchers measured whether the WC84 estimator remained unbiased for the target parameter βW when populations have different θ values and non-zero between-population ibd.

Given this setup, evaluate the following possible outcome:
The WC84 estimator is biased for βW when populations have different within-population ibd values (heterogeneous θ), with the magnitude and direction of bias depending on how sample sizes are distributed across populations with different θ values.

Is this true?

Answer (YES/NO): NO